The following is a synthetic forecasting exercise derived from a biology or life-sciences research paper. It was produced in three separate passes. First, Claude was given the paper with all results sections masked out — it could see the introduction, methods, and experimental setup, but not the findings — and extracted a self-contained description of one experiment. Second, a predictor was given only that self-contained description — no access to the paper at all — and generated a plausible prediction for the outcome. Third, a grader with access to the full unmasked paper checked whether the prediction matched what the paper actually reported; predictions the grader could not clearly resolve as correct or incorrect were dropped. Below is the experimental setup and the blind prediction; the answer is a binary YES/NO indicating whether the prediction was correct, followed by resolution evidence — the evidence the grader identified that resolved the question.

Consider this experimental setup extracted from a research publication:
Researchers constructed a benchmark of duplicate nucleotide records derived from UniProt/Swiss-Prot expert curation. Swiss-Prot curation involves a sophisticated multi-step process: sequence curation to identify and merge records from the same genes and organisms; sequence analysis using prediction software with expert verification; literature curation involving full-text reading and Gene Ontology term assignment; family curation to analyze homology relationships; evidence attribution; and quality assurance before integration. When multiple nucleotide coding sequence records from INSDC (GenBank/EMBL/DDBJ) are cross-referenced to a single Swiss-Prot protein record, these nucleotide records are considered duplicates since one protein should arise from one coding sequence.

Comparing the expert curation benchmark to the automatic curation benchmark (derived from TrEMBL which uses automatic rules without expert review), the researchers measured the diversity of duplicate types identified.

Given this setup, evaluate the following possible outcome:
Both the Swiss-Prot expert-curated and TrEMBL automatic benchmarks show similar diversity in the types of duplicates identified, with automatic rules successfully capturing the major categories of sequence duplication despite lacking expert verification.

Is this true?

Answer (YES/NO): NO